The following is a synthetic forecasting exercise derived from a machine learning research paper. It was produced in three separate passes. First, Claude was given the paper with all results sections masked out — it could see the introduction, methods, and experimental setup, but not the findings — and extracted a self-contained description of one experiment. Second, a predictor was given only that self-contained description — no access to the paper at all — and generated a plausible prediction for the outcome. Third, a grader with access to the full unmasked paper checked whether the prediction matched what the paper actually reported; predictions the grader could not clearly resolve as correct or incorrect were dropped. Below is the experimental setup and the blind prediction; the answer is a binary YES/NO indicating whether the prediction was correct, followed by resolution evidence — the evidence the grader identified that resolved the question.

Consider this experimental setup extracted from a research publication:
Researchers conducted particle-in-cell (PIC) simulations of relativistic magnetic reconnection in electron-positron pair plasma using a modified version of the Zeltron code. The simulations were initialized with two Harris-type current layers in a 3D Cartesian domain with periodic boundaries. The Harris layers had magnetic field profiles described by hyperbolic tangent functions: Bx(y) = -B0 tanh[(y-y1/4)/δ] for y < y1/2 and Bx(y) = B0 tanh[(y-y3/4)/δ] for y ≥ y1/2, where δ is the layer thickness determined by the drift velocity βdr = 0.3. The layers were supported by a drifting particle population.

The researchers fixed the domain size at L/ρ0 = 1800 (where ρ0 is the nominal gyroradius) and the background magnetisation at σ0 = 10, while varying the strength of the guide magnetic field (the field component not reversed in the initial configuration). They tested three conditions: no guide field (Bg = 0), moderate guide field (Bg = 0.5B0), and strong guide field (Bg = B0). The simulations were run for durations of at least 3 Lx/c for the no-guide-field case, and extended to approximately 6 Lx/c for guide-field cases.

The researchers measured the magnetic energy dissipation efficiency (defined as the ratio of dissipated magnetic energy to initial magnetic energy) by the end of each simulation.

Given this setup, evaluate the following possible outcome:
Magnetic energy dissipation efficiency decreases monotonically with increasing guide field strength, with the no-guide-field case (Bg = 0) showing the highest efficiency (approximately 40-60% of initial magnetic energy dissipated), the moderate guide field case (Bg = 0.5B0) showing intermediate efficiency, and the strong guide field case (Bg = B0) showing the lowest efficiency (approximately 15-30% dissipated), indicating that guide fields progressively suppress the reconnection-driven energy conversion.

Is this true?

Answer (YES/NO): NO